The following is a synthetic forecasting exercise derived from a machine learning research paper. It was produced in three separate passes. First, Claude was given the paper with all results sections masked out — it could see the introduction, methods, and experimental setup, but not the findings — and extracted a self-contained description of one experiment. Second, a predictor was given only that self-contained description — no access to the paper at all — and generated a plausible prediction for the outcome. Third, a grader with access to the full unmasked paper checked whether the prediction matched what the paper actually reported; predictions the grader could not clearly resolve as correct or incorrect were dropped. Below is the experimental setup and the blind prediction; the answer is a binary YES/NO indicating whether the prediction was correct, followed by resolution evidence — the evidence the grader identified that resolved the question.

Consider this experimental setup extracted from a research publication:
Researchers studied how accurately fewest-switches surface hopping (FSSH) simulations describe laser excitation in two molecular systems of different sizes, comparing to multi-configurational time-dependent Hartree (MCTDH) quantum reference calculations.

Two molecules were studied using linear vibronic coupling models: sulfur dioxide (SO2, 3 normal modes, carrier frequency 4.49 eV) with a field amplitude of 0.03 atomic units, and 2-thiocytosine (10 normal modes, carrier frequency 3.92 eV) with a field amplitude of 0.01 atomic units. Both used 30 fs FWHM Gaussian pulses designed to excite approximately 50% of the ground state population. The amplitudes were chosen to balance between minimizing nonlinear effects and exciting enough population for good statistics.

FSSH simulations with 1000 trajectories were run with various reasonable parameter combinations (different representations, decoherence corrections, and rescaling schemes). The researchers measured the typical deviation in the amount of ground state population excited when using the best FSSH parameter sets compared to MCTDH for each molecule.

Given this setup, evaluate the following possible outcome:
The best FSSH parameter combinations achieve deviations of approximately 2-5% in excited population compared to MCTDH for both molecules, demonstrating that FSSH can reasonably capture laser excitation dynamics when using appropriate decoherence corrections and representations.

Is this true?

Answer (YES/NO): NO